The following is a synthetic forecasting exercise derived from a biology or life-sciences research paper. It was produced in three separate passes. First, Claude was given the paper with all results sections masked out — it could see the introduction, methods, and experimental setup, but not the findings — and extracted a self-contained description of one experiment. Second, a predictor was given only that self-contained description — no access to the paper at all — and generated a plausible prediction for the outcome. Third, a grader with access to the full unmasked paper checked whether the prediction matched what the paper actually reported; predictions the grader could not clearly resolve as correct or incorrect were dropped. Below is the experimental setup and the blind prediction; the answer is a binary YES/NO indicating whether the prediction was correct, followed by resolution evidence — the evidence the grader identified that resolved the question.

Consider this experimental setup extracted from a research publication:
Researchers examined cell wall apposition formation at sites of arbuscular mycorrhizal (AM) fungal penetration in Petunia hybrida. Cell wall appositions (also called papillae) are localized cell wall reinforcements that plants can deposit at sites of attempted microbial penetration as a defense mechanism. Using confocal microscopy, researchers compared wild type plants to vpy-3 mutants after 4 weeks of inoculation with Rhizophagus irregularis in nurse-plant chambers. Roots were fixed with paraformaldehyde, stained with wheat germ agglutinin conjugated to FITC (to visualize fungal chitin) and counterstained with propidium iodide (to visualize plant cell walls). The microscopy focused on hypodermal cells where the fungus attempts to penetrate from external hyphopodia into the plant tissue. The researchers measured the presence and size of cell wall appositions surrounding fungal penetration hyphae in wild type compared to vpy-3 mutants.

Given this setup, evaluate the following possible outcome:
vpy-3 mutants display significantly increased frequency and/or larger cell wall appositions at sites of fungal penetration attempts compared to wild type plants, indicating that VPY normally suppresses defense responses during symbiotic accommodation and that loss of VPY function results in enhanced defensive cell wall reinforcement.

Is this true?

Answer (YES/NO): YES